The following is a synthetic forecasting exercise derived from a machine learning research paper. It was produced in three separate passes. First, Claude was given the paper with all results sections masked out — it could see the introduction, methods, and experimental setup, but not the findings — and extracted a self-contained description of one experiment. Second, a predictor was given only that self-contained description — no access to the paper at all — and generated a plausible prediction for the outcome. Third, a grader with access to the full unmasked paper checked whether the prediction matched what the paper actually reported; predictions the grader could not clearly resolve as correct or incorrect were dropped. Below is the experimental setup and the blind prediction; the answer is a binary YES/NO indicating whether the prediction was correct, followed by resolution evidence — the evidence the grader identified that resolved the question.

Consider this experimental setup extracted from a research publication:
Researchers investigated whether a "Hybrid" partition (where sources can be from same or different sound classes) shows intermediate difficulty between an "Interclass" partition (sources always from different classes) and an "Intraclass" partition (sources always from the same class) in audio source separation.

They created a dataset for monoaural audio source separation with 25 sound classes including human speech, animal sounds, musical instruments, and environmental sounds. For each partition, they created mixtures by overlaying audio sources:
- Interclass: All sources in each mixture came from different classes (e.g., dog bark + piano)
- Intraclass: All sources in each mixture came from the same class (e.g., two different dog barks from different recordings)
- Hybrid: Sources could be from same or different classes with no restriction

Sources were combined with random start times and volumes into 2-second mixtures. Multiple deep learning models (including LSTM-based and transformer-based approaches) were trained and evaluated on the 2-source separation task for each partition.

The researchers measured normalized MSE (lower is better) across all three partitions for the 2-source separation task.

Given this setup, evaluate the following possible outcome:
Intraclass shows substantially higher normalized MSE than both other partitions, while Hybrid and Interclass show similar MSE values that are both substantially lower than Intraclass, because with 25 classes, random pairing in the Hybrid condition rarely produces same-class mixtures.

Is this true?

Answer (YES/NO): NO